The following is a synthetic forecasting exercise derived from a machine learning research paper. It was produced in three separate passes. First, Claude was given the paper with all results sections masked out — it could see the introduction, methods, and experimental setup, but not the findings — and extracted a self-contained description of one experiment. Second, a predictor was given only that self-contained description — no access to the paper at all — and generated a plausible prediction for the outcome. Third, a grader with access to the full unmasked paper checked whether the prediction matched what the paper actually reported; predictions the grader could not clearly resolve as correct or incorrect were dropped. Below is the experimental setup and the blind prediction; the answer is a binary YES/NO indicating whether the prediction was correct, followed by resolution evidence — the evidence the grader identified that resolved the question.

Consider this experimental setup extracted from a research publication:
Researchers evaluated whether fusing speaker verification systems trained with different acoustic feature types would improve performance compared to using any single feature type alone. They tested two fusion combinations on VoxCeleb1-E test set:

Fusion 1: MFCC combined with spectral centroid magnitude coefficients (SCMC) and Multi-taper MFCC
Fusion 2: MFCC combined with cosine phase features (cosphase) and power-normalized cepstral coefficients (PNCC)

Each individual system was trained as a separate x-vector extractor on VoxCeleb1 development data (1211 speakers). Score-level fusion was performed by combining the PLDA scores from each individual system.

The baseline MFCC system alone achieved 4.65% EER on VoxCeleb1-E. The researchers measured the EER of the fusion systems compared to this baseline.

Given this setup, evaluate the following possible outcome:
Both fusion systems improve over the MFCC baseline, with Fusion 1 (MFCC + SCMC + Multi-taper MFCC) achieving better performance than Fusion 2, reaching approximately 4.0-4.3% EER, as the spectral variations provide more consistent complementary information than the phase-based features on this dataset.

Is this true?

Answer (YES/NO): NO